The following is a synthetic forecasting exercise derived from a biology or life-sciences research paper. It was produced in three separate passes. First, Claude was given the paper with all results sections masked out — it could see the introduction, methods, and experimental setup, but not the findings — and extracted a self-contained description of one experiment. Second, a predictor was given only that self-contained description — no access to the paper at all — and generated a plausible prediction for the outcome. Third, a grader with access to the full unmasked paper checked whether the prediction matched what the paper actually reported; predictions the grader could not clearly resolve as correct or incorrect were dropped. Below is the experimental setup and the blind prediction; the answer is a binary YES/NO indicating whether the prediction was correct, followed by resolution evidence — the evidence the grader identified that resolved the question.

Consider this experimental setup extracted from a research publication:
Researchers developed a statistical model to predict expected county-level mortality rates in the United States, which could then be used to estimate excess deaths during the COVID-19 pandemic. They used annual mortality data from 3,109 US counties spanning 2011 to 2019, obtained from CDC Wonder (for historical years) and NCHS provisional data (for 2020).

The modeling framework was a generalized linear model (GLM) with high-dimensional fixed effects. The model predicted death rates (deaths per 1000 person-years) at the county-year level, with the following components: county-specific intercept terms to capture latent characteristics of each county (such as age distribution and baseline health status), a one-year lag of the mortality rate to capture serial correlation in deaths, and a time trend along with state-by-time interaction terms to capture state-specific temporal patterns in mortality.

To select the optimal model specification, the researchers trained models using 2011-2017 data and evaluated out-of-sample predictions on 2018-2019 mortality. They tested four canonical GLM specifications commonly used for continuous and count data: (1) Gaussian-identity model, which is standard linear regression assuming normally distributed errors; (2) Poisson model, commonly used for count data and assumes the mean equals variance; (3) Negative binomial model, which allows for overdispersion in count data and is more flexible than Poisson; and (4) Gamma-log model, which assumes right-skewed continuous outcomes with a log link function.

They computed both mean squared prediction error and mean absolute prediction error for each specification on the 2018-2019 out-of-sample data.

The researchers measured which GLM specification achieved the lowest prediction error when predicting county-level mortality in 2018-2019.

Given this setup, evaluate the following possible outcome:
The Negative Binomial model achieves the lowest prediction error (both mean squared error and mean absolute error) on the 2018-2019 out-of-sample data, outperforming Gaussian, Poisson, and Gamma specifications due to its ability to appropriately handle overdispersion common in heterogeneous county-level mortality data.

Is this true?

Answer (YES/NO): NO